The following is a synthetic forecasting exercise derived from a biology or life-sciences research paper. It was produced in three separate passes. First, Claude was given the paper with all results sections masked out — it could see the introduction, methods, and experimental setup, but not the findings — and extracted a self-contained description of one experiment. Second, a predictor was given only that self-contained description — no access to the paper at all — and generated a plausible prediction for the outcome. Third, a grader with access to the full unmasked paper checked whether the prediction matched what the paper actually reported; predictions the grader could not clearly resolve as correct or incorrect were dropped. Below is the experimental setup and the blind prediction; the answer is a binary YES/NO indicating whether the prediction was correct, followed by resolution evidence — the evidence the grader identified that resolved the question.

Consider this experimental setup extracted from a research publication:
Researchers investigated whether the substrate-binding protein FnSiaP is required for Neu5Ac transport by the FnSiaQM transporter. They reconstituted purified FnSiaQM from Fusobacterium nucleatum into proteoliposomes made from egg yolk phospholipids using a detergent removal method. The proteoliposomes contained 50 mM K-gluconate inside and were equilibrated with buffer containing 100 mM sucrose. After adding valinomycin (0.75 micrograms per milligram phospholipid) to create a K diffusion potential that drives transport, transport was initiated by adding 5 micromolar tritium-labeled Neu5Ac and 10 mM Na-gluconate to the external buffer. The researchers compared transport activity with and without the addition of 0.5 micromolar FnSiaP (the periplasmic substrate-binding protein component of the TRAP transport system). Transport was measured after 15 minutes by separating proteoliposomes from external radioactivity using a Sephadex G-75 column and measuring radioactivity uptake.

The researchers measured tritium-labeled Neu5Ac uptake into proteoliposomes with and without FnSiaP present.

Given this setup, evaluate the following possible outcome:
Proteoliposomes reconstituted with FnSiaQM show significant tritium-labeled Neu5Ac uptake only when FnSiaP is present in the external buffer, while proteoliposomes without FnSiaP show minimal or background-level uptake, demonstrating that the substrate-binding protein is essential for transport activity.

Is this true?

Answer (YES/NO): YES